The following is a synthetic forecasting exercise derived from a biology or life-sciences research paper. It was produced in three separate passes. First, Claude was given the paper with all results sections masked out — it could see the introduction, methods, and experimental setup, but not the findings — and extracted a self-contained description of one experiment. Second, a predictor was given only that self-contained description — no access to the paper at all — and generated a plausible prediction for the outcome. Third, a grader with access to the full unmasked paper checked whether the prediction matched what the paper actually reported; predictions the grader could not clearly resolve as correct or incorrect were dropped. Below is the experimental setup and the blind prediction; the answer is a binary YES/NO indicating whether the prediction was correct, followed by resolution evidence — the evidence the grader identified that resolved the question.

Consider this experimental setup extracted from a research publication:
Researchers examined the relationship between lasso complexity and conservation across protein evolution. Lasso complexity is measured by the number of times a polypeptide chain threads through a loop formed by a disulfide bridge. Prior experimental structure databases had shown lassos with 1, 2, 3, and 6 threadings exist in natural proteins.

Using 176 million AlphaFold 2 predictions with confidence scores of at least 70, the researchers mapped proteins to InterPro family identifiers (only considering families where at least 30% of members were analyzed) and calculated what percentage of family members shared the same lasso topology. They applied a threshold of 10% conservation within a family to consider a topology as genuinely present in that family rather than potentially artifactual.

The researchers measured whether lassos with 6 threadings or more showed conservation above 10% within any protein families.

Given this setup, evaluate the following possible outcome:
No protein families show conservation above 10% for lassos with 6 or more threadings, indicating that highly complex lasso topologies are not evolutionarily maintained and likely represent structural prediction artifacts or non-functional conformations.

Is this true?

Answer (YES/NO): NO